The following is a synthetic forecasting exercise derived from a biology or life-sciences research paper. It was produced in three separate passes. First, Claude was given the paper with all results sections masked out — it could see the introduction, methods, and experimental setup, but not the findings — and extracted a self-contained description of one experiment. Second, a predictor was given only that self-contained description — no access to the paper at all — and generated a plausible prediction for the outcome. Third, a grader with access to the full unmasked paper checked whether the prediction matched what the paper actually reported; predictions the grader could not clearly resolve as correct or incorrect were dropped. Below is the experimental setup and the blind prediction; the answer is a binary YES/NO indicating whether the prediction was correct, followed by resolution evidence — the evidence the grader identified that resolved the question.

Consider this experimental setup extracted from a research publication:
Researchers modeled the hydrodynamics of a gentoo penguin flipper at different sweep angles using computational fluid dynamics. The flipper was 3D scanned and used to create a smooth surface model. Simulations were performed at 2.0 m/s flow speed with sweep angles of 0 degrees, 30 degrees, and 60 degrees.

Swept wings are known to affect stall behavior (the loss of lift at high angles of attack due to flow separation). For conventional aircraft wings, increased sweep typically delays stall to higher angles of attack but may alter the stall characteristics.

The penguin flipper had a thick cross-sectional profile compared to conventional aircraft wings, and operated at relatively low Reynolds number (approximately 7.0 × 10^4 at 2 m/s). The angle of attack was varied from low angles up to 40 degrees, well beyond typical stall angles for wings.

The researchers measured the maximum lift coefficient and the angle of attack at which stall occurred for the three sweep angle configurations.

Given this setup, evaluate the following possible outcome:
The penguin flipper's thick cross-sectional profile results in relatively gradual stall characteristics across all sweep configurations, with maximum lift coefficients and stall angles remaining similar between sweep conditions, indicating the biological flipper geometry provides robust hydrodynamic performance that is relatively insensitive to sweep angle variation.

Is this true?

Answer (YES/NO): NO